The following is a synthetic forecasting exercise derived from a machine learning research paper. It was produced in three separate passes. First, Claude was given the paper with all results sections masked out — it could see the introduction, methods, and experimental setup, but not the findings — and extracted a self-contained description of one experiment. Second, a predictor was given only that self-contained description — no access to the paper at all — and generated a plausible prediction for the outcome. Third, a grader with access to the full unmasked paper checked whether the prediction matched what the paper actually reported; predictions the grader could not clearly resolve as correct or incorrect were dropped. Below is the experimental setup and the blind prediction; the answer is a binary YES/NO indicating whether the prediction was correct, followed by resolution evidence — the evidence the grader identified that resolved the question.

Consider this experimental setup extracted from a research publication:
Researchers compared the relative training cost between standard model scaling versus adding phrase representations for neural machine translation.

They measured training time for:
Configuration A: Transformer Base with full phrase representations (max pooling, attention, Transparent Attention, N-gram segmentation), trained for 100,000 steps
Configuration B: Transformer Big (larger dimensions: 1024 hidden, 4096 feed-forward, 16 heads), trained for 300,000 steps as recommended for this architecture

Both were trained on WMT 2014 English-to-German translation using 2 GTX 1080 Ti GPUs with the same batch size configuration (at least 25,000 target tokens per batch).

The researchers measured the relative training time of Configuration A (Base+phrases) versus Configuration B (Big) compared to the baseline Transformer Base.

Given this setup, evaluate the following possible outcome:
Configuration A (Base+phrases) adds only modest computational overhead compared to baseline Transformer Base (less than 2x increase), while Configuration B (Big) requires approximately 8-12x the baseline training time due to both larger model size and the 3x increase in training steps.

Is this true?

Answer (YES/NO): NO